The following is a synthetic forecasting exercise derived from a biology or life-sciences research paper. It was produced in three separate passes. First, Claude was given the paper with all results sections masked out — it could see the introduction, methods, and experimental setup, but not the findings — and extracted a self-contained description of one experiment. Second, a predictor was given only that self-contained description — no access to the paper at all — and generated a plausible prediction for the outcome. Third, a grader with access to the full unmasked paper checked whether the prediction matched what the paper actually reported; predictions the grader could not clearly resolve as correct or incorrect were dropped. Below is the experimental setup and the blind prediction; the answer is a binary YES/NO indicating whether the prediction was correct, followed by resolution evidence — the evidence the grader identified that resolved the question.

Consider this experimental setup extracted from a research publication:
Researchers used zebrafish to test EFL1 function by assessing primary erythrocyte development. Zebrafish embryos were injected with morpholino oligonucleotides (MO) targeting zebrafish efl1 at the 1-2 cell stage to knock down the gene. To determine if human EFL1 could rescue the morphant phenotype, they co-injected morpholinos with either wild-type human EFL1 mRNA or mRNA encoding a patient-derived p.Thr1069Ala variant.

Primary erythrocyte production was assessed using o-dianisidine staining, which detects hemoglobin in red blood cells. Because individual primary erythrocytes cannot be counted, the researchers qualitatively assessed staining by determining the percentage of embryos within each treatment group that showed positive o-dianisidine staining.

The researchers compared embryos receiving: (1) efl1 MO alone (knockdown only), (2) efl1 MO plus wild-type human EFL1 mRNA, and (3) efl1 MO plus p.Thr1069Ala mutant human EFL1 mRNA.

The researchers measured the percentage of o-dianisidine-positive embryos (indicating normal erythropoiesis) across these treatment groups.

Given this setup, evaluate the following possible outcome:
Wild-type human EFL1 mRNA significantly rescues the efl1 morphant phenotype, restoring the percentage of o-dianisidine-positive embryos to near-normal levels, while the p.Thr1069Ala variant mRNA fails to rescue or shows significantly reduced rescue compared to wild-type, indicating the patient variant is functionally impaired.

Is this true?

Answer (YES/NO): YES